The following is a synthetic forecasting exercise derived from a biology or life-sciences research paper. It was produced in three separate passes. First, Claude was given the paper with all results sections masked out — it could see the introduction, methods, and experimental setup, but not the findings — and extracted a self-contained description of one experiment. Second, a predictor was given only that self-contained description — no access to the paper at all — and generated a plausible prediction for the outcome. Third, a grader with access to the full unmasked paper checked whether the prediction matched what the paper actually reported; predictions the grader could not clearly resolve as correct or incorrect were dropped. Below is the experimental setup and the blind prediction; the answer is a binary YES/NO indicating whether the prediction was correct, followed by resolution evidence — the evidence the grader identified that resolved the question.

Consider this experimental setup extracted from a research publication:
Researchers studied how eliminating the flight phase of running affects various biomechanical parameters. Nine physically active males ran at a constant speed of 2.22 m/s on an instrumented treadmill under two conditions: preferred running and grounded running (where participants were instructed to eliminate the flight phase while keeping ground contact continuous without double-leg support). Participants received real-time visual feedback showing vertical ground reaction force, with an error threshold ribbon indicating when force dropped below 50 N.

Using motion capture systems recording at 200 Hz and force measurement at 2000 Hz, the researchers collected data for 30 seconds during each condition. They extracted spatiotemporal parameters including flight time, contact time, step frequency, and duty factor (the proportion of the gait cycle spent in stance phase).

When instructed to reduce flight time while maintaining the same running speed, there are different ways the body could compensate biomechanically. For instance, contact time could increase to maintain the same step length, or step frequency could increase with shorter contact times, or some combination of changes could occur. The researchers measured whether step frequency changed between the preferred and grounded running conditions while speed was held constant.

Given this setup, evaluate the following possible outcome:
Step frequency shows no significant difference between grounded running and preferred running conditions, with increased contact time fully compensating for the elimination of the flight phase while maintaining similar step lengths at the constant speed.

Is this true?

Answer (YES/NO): NO